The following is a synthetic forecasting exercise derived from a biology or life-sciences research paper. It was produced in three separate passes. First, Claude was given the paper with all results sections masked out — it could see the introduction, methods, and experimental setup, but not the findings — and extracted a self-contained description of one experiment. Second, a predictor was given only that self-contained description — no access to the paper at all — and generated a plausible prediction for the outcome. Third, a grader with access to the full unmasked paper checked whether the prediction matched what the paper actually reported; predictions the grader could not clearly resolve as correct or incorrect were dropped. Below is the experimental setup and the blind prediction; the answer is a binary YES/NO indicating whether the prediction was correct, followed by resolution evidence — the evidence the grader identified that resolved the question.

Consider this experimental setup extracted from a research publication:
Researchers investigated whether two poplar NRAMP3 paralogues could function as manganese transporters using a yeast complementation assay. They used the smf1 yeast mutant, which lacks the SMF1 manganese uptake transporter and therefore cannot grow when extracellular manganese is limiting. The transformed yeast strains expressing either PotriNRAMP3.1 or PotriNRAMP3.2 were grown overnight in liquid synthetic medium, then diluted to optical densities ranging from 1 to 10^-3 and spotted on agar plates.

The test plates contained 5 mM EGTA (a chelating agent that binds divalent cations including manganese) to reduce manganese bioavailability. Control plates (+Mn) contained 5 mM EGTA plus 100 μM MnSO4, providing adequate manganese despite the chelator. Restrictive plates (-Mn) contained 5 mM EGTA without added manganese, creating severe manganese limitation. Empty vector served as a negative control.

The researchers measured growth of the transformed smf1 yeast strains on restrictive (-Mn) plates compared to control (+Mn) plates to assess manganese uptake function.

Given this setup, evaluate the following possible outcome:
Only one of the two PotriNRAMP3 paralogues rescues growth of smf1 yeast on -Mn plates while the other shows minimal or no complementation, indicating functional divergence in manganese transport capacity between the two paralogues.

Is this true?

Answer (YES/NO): NO